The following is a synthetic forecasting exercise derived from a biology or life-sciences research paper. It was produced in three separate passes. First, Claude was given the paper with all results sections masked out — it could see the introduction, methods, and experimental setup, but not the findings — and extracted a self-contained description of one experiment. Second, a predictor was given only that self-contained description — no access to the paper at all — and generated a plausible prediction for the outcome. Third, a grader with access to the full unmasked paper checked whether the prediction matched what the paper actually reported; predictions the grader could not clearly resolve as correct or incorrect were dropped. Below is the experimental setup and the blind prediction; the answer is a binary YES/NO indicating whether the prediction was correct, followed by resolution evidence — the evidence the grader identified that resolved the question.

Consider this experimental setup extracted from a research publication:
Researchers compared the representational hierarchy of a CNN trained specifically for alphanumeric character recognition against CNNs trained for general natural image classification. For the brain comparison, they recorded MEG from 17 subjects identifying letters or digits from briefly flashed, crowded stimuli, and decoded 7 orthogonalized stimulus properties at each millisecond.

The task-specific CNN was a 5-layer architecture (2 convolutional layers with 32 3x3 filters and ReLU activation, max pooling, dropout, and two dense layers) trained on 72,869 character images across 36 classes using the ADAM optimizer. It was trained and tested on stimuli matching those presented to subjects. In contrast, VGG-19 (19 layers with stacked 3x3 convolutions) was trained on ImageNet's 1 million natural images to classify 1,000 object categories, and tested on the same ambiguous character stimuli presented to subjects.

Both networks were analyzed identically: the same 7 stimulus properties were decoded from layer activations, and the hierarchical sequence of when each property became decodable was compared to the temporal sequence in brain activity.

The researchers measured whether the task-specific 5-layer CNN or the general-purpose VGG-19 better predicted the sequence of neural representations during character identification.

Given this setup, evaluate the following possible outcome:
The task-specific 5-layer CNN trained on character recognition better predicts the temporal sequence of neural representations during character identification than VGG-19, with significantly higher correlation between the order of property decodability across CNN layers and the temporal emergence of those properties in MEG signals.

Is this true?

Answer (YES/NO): NO